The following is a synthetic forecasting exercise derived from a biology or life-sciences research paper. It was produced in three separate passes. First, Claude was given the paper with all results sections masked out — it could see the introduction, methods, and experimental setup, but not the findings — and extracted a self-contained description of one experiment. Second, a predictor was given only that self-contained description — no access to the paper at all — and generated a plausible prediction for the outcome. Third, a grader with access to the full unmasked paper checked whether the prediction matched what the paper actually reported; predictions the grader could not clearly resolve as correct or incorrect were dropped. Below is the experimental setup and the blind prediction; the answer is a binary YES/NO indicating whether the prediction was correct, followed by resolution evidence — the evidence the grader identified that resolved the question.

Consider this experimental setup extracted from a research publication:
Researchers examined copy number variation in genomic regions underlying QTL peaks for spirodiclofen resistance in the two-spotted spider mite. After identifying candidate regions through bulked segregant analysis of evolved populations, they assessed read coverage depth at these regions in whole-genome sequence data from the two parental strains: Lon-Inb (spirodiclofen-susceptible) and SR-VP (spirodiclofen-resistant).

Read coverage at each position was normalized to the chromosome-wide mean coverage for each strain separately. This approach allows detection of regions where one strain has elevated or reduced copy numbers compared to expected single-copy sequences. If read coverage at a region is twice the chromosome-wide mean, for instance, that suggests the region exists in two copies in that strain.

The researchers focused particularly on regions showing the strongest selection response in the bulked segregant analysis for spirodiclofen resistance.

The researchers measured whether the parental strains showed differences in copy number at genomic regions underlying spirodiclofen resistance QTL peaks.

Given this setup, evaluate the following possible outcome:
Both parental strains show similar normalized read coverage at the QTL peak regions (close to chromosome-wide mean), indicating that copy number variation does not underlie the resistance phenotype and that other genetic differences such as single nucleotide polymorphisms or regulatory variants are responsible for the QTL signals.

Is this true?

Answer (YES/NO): NO